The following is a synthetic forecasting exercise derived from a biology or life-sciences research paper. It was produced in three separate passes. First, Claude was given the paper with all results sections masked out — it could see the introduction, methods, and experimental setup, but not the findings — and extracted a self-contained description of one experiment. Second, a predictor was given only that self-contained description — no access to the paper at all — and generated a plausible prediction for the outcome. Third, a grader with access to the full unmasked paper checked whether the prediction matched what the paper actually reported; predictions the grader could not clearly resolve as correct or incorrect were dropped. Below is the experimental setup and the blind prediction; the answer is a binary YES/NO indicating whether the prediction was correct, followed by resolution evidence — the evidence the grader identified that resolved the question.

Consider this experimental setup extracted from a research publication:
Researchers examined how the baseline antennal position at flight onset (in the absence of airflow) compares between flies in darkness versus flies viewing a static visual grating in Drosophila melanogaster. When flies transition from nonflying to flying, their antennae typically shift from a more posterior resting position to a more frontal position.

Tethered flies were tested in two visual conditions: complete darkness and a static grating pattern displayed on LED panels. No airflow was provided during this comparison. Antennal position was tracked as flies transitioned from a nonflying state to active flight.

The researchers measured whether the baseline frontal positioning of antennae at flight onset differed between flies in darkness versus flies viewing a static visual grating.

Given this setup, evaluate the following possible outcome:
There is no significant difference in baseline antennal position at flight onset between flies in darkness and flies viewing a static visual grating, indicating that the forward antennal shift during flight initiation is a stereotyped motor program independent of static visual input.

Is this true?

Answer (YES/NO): YES